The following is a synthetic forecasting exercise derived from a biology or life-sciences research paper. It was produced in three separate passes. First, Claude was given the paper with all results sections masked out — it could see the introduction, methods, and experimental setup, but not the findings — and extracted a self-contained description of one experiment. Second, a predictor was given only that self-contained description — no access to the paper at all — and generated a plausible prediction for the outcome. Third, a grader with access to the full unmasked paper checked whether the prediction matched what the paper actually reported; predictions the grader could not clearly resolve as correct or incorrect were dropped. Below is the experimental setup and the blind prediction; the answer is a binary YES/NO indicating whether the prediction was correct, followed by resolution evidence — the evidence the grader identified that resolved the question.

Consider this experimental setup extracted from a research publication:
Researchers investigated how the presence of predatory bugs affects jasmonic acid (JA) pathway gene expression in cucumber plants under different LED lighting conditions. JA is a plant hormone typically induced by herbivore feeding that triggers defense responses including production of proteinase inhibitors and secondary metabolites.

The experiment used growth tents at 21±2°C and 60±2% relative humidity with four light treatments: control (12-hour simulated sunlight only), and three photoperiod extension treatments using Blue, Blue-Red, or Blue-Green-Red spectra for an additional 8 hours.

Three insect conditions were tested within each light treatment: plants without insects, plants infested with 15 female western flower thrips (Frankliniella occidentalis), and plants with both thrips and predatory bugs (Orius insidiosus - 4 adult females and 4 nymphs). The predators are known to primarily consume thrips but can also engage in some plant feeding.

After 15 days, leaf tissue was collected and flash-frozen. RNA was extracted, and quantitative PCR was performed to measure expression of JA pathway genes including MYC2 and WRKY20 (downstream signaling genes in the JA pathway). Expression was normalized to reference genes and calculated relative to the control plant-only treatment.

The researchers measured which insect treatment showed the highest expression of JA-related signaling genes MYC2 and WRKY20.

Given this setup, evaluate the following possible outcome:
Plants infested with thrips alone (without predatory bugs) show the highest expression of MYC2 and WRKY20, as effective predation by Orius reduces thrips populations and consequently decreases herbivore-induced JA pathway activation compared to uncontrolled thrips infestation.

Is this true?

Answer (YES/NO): NO